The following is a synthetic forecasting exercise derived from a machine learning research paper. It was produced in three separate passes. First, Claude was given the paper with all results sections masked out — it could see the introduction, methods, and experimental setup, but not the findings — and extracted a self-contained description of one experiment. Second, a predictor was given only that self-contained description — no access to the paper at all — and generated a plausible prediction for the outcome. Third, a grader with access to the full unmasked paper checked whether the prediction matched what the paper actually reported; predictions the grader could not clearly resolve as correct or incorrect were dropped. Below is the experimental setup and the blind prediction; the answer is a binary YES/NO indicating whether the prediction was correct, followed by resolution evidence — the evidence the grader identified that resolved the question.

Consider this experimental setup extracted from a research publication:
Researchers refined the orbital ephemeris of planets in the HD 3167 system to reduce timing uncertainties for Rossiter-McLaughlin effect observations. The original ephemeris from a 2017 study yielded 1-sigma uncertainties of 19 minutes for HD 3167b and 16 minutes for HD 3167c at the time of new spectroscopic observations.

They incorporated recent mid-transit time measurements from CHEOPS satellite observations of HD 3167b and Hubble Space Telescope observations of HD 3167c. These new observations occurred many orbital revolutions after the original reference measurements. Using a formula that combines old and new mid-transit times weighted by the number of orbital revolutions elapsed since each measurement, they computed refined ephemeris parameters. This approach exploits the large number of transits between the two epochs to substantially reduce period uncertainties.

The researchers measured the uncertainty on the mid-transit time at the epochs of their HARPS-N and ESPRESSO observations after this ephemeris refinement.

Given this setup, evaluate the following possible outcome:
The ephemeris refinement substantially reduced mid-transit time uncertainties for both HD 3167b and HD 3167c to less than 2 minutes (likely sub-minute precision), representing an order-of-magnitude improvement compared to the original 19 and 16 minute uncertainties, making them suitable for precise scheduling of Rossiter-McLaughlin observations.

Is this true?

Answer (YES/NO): YES